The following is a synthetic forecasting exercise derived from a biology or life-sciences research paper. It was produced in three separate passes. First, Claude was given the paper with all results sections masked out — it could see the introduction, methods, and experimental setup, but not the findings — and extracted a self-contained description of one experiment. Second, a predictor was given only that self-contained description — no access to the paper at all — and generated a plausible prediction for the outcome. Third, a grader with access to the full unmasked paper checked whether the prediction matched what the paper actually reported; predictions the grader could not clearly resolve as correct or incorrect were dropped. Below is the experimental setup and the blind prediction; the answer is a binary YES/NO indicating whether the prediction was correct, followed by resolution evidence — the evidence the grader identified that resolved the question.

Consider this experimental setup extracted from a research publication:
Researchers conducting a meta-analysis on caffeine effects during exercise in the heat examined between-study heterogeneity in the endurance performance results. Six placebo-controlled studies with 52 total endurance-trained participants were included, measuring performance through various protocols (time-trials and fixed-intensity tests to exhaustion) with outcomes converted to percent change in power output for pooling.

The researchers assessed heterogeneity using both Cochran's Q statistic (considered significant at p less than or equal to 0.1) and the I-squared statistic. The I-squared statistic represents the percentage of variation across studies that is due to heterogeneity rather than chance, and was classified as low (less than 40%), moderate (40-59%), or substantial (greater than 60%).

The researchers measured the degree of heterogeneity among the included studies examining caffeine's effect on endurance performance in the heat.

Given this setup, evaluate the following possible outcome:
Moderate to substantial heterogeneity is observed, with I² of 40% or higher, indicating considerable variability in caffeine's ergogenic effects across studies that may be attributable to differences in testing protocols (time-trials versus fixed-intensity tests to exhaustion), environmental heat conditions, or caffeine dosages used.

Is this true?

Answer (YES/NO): NO